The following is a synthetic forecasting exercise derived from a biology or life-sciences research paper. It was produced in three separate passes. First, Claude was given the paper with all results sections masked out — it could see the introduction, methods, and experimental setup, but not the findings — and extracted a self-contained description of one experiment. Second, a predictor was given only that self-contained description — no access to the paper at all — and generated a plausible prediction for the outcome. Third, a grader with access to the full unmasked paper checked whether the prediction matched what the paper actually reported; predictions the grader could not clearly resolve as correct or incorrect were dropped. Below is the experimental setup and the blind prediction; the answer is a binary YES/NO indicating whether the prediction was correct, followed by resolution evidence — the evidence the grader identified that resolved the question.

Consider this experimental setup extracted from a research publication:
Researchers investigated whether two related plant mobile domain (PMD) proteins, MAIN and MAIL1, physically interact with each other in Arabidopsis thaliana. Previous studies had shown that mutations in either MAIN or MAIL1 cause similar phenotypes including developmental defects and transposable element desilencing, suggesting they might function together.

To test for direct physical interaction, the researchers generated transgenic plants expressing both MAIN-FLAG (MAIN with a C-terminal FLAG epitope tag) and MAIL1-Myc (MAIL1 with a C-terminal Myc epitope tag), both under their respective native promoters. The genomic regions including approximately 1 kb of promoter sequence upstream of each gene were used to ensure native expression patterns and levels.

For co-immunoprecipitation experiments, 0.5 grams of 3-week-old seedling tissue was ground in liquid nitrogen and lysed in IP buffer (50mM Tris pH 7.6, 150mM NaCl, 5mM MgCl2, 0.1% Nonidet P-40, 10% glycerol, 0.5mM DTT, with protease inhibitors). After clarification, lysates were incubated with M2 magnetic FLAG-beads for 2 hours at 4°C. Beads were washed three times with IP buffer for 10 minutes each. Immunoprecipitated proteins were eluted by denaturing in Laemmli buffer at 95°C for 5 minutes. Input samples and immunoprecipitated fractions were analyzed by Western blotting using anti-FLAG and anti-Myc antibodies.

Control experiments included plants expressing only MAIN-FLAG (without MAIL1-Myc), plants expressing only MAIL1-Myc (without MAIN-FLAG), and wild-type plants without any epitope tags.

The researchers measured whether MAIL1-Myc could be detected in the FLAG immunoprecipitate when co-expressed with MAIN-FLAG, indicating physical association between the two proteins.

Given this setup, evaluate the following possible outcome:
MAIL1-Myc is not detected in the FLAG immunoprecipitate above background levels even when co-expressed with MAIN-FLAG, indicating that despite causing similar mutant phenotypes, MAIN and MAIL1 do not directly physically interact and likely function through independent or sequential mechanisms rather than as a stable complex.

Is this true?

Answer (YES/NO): NO